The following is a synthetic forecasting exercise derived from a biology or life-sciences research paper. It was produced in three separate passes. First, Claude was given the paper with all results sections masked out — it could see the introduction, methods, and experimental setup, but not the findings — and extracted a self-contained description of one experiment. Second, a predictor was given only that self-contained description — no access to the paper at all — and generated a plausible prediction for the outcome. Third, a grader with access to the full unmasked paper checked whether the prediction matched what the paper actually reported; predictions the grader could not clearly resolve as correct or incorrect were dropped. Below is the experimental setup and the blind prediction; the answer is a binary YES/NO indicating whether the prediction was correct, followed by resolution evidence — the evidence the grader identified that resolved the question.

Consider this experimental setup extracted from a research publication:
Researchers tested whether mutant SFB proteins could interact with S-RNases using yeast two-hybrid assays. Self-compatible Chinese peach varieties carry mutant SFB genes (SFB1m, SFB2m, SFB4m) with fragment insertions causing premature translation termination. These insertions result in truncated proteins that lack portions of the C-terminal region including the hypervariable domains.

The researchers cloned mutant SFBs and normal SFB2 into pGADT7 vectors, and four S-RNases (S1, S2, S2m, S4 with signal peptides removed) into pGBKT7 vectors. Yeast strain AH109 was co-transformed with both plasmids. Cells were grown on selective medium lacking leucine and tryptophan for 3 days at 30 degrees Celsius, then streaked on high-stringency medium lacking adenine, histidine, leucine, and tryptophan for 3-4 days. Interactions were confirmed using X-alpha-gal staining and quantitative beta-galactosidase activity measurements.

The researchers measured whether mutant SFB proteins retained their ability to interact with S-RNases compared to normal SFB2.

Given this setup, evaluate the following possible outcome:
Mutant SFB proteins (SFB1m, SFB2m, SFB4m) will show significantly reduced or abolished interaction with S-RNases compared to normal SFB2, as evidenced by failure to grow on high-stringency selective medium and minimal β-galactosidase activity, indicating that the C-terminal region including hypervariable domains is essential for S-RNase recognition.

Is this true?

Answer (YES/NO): NO